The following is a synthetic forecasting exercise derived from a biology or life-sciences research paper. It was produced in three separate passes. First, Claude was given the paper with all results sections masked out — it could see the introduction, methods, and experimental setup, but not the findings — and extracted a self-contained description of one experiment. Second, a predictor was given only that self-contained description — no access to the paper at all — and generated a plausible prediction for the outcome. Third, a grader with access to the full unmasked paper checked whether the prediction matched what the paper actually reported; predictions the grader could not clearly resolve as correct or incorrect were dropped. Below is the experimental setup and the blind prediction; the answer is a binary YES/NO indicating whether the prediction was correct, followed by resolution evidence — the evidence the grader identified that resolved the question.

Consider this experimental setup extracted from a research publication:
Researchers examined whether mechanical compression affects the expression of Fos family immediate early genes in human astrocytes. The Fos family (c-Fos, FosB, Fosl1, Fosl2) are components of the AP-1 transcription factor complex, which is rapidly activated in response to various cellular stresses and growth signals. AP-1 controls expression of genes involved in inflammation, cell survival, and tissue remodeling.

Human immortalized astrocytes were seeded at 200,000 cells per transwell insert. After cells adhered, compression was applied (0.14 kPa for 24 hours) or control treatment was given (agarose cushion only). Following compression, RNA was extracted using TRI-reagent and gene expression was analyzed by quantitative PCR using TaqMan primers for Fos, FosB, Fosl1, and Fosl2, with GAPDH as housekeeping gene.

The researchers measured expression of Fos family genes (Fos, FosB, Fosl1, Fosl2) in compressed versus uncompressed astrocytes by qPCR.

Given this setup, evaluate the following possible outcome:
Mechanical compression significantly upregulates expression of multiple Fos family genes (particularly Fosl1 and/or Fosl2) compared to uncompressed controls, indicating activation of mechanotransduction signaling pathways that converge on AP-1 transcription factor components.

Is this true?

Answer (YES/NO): NO